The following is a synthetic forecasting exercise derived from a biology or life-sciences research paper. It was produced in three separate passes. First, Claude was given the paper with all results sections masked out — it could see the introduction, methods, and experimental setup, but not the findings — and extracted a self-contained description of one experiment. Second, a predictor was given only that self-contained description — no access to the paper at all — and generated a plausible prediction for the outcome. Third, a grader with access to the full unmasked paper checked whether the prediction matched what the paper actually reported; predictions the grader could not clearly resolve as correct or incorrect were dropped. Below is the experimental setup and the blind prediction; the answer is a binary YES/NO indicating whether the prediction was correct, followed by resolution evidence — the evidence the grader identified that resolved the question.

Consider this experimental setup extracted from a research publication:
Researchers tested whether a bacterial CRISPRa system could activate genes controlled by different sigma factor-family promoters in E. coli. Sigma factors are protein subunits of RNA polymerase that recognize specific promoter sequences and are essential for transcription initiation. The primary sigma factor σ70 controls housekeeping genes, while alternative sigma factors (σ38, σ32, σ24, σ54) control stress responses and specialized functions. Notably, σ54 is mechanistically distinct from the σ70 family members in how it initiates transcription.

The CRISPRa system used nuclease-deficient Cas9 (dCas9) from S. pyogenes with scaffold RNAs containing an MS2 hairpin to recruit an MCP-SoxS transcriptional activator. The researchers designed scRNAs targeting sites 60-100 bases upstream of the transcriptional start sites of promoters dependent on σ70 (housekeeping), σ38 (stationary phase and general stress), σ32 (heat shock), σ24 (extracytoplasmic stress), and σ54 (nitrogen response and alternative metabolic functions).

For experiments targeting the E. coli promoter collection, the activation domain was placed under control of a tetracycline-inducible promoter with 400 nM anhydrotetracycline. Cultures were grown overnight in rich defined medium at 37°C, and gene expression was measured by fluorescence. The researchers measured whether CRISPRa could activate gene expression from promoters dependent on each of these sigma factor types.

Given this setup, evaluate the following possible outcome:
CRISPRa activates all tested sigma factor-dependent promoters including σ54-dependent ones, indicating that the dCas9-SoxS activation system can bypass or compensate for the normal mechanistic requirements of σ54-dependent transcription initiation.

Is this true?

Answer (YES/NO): NO